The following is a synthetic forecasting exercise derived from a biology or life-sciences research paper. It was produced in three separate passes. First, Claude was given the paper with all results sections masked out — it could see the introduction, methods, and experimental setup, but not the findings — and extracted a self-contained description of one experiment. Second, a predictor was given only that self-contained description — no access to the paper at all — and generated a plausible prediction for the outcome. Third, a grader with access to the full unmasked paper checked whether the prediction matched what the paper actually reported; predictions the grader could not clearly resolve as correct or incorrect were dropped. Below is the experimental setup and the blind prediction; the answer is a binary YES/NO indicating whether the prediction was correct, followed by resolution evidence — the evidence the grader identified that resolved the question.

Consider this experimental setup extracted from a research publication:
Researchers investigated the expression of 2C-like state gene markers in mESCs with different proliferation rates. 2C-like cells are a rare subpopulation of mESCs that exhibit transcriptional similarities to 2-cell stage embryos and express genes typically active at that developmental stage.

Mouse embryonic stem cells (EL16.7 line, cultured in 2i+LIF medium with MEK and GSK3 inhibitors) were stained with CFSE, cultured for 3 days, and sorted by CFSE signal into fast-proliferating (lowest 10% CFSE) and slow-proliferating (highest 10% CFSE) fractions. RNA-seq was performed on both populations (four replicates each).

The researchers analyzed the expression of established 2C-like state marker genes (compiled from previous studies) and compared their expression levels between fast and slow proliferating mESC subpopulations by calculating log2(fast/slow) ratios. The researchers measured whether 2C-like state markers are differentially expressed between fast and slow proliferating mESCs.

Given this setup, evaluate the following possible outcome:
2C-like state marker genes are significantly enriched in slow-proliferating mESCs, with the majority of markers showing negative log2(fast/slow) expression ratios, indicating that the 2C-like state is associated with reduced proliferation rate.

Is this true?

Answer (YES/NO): YES